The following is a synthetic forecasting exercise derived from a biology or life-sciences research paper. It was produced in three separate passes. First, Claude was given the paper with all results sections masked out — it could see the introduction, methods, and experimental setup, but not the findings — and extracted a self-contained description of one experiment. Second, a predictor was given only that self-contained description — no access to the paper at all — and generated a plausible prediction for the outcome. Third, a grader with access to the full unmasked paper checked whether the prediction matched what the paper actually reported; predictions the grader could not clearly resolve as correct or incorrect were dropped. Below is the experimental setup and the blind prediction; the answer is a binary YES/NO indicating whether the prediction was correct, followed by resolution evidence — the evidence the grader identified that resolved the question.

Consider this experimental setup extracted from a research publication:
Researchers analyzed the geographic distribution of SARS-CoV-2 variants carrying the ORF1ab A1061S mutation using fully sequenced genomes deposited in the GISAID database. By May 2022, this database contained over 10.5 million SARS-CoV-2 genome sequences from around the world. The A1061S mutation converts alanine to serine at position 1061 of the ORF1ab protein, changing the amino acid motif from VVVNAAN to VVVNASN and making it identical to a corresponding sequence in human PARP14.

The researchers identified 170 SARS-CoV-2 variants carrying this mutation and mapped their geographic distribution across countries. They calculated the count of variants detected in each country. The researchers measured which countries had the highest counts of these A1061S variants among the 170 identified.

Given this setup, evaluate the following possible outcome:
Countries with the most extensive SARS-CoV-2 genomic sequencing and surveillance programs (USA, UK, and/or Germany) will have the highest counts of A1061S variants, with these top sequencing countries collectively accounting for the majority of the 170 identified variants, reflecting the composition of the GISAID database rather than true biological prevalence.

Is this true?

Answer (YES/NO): YES